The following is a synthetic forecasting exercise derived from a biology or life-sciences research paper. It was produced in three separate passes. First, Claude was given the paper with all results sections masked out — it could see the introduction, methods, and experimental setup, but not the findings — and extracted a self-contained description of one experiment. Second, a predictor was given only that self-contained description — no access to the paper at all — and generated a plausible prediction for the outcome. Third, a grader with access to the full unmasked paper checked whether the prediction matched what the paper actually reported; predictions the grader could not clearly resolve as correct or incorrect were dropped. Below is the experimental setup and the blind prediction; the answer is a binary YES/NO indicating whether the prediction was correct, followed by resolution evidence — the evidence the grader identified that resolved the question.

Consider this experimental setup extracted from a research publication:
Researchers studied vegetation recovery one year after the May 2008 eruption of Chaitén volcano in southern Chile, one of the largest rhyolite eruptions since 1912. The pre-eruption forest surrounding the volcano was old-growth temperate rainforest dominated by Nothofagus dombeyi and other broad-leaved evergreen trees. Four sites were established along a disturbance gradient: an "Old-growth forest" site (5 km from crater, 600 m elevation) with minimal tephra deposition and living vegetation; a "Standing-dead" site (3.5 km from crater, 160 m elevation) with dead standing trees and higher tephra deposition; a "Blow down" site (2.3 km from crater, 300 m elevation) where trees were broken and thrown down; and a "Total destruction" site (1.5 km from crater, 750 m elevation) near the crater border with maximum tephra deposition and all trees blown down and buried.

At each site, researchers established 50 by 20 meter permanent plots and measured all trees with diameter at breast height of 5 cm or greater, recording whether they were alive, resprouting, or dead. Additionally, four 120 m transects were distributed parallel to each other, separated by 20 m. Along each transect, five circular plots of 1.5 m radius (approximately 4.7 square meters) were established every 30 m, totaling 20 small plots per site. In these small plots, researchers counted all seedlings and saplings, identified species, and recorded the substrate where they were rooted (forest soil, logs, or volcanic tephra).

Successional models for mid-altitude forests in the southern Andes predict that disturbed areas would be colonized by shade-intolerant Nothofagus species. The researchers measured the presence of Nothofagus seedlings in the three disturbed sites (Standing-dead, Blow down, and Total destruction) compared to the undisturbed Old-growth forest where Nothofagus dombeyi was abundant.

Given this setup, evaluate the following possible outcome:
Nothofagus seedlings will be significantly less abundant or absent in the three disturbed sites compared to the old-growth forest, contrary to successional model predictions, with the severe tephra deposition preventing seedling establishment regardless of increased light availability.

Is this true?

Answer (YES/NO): NO